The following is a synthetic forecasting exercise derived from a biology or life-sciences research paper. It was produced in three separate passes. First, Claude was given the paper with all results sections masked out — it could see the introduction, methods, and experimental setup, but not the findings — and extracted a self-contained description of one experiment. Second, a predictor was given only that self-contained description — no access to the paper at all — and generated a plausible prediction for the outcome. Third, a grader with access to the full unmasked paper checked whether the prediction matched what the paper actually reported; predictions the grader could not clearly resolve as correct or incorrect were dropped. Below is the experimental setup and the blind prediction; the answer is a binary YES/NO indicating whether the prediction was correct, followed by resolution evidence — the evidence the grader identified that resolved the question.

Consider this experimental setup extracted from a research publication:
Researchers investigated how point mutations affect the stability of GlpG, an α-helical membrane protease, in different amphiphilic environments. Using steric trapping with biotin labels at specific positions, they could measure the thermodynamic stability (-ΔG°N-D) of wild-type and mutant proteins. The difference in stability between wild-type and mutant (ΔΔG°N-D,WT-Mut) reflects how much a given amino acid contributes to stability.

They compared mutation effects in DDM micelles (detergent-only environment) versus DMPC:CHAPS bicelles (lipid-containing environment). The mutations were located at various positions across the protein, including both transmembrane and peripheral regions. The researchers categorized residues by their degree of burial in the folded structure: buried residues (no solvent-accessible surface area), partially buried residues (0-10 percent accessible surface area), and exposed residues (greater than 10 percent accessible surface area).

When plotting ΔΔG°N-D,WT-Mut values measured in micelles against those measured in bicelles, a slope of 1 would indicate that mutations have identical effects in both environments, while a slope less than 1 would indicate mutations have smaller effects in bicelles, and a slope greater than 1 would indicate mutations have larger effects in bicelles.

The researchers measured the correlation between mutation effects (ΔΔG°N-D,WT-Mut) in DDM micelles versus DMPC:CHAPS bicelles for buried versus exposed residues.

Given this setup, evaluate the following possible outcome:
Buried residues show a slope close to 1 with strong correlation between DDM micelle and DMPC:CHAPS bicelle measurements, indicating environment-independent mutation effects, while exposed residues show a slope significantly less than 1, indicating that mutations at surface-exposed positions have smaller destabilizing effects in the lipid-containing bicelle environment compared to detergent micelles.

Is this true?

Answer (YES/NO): NO